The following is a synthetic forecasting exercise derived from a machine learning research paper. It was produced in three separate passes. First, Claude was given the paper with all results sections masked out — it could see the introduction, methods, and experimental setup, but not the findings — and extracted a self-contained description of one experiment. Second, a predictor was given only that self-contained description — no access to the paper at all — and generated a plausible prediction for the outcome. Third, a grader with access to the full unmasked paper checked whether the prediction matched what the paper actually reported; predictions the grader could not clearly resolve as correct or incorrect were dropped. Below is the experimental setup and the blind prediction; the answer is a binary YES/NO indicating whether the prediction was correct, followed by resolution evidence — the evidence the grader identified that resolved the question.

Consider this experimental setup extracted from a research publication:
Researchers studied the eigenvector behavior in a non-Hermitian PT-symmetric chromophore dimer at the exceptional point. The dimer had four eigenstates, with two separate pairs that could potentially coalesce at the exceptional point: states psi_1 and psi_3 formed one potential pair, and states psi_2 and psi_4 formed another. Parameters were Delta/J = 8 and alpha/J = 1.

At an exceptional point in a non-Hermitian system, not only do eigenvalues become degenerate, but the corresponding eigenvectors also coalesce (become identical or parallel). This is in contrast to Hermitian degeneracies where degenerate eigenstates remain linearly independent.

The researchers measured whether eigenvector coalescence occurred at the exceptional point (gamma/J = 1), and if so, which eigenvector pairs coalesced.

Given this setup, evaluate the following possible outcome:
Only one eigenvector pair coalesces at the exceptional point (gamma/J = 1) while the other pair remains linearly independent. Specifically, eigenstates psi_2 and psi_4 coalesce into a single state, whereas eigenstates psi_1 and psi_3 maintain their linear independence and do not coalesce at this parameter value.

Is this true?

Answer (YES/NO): NO